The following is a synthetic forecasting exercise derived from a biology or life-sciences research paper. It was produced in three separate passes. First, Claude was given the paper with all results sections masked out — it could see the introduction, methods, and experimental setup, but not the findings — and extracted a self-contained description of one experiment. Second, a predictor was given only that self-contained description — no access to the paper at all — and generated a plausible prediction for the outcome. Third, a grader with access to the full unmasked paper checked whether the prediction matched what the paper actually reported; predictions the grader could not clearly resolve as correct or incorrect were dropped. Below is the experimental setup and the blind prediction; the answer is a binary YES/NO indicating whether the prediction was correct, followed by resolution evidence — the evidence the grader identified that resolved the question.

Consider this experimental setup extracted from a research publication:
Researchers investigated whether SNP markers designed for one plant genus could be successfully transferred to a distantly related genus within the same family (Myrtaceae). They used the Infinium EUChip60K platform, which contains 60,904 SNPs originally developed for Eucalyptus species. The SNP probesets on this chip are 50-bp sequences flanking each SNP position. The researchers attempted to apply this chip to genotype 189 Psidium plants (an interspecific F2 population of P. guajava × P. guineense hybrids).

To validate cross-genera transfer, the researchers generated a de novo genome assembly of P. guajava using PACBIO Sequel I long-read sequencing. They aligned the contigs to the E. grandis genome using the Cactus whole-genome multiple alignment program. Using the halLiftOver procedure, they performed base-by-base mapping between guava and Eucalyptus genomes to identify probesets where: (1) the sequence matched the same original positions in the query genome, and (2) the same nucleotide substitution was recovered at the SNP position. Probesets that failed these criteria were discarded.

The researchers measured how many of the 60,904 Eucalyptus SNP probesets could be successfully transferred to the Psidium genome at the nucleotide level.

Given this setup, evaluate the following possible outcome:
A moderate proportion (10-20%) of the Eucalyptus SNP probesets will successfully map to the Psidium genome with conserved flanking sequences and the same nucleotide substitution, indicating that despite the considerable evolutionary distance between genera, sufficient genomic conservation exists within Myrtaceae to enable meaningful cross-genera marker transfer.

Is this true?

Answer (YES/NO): NO